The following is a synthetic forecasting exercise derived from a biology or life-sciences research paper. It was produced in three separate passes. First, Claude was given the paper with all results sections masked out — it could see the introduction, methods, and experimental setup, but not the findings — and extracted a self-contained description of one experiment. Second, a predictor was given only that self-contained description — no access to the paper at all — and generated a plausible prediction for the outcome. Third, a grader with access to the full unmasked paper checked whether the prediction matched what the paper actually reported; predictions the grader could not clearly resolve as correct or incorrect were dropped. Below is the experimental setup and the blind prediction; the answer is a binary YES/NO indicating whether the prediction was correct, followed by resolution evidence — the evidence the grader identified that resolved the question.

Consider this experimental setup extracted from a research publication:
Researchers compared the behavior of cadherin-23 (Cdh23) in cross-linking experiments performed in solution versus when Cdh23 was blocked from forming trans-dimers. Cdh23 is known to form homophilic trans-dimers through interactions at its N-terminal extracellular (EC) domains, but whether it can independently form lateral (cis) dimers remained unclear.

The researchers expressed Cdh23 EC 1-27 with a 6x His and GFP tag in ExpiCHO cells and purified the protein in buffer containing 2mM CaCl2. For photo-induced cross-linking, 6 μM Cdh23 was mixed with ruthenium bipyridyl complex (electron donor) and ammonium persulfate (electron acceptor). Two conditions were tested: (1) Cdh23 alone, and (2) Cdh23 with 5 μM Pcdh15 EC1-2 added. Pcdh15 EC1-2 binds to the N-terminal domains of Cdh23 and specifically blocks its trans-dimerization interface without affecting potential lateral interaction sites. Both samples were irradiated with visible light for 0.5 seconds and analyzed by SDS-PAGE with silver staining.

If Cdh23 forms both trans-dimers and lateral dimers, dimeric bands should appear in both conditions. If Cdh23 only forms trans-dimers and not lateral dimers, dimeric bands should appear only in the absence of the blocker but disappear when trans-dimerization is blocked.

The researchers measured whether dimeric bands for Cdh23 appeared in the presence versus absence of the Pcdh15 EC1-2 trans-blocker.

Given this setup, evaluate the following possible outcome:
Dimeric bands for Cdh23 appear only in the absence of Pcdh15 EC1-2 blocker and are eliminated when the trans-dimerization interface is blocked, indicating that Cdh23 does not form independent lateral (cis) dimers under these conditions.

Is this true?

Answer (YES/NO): YES